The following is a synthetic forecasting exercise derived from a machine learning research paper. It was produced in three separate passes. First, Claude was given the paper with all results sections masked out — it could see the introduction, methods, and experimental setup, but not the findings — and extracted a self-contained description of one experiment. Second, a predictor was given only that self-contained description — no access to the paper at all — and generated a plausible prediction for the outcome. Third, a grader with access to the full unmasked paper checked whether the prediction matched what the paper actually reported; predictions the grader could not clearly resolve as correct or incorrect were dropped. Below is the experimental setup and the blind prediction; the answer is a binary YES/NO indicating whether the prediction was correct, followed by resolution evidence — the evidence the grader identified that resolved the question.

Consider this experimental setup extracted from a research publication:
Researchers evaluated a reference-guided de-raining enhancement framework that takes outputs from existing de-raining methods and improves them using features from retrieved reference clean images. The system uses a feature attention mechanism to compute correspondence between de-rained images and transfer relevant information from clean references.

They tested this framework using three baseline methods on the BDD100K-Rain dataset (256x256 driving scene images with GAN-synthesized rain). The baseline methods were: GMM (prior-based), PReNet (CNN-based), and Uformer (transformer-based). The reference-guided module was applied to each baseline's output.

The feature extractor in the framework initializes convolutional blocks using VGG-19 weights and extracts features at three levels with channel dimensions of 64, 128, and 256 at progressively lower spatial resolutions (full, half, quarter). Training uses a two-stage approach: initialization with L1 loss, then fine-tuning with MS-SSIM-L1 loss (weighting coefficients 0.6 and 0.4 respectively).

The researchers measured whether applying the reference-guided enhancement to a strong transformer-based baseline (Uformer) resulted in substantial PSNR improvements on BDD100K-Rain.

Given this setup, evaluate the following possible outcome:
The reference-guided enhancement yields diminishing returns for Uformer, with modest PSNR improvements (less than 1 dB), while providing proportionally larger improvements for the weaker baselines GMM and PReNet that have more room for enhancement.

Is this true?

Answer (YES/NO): YES